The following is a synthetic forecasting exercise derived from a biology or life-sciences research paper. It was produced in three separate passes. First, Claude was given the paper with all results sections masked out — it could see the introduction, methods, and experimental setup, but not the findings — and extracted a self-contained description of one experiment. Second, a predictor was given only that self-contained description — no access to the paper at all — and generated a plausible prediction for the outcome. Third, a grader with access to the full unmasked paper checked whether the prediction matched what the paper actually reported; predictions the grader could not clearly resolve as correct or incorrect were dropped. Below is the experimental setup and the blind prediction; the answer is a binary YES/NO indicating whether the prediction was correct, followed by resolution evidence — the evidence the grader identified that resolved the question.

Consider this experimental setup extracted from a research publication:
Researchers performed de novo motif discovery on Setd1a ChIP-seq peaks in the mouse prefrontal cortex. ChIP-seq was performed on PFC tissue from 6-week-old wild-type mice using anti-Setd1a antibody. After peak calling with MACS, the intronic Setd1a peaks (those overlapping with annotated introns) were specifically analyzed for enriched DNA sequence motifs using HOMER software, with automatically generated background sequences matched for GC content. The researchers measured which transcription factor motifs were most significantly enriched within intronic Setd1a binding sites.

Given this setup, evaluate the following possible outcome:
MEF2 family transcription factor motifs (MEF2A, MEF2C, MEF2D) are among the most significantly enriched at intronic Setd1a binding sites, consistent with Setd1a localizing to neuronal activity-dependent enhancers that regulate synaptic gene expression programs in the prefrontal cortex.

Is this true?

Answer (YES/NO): YES